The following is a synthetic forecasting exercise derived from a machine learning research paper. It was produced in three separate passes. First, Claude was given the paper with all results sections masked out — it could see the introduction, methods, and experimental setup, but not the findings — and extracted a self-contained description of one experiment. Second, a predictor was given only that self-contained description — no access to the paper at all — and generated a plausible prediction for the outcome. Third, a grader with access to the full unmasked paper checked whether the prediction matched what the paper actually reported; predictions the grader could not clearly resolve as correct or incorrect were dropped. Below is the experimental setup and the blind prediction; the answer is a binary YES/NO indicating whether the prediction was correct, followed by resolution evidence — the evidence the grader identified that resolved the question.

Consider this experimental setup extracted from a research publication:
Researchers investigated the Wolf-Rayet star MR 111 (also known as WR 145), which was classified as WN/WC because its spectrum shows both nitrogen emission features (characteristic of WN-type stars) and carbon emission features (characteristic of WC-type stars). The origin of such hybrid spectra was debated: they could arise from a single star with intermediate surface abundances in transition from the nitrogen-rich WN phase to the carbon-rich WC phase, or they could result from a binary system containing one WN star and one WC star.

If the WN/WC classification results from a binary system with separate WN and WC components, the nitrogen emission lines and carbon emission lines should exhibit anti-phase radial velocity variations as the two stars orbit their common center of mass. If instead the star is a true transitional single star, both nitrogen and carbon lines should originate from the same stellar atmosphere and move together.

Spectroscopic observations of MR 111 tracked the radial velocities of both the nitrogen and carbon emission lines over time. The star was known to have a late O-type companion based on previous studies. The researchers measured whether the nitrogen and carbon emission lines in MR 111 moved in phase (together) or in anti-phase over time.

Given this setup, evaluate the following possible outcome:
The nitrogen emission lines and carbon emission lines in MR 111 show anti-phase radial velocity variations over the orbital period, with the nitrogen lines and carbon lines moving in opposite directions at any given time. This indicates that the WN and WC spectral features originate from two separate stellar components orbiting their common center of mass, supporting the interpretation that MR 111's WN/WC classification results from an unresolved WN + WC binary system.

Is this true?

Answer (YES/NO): NO